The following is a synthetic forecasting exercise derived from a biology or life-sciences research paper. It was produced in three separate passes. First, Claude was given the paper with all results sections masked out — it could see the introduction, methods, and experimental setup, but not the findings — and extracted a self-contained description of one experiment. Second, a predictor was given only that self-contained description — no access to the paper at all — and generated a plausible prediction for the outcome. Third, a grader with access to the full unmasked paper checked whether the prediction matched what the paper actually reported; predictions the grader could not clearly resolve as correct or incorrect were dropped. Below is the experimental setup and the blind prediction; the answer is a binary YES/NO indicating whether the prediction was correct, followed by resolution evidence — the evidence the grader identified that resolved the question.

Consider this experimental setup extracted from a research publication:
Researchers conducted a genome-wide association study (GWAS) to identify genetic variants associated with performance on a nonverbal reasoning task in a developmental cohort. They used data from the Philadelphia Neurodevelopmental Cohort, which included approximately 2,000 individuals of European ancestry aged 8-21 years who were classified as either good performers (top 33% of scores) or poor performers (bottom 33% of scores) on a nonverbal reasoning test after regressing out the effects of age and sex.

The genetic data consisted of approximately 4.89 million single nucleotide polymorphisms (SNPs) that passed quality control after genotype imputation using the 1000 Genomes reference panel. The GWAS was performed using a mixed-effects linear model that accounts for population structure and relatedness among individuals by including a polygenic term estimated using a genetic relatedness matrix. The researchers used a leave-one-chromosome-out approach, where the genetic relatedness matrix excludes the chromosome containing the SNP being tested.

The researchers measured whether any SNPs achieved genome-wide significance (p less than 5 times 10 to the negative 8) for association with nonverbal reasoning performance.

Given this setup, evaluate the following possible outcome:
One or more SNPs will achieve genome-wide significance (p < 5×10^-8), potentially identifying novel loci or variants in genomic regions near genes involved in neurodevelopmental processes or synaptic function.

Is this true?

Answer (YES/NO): YES